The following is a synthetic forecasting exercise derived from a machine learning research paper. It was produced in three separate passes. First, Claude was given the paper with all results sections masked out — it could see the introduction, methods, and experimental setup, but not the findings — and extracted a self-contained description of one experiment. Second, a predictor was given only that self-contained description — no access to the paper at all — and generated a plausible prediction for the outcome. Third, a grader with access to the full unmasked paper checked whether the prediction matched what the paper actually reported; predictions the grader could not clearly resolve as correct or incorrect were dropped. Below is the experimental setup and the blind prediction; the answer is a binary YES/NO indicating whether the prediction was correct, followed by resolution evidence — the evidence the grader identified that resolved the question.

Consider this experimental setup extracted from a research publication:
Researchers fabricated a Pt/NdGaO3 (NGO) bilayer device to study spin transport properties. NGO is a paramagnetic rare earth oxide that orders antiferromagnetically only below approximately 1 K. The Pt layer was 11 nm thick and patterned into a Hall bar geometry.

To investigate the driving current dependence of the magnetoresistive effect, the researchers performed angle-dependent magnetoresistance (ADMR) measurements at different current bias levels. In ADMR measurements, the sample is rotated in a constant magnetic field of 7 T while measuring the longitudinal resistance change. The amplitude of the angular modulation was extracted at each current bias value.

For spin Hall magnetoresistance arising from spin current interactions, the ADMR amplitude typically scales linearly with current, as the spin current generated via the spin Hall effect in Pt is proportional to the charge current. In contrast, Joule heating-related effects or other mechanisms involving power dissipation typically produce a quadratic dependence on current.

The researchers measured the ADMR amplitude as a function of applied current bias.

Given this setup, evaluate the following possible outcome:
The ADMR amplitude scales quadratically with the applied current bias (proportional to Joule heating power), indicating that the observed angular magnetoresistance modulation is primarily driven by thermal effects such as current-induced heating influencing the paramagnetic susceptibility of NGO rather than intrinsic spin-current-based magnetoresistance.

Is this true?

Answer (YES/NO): NO